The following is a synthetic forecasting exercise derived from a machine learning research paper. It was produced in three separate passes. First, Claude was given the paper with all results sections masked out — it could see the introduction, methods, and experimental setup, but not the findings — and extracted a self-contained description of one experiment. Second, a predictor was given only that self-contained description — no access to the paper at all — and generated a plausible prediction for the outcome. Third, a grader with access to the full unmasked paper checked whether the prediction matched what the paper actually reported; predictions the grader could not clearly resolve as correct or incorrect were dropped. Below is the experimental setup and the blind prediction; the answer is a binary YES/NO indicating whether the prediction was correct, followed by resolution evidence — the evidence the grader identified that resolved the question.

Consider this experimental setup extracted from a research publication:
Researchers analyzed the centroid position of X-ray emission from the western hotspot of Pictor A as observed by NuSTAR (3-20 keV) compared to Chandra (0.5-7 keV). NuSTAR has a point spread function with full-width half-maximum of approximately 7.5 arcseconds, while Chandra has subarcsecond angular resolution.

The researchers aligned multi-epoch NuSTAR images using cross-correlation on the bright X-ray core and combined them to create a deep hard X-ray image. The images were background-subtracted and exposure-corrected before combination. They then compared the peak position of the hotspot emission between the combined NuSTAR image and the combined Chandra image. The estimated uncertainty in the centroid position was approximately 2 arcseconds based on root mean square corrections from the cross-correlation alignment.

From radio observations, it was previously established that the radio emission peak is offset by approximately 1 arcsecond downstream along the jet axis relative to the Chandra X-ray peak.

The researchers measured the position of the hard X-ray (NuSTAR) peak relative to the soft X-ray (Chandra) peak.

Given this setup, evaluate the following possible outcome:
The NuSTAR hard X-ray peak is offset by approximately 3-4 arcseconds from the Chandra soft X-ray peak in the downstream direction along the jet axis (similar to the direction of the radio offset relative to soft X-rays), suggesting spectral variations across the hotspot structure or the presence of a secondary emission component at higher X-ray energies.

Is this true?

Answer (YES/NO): NO